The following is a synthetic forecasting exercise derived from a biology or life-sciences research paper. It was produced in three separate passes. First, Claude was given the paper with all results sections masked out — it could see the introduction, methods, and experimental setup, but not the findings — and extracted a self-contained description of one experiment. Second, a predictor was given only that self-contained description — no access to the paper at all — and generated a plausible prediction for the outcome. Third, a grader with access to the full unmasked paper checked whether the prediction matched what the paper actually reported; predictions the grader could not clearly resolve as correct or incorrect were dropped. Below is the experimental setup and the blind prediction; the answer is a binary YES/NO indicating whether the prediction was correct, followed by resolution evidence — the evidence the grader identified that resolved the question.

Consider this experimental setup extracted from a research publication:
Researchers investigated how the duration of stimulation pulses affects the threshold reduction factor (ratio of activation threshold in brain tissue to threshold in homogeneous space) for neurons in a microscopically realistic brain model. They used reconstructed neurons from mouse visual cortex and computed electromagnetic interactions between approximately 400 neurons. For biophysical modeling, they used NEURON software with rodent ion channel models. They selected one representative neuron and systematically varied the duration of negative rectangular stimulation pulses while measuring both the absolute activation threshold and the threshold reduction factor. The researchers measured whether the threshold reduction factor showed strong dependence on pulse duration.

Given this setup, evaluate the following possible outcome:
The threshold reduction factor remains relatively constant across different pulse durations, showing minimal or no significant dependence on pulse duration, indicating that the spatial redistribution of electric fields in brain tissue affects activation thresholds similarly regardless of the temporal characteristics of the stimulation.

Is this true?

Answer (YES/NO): YES